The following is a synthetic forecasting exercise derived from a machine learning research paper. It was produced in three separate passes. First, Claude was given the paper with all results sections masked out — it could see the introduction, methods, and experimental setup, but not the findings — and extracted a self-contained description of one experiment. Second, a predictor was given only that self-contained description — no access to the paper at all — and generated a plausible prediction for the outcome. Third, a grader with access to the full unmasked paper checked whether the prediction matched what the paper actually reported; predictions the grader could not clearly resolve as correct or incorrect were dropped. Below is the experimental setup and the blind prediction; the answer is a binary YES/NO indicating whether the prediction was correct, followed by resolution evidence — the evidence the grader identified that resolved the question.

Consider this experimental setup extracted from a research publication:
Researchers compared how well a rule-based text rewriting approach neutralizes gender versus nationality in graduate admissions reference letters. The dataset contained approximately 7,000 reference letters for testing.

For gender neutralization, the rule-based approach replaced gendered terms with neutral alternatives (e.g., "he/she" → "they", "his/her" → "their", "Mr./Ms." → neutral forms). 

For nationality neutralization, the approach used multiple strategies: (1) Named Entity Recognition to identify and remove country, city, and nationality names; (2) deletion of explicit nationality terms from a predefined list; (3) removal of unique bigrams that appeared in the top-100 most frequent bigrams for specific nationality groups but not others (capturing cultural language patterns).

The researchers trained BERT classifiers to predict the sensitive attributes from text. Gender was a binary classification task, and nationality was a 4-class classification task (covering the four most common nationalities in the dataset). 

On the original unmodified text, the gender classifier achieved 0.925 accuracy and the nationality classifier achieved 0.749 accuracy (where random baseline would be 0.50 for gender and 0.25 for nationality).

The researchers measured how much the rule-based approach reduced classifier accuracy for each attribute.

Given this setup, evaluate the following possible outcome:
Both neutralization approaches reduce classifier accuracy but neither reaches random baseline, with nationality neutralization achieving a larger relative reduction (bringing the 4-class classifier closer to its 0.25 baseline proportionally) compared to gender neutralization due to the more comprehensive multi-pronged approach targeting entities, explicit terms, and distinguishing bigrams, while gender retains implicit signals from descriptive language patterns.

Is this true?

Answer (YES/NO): NO